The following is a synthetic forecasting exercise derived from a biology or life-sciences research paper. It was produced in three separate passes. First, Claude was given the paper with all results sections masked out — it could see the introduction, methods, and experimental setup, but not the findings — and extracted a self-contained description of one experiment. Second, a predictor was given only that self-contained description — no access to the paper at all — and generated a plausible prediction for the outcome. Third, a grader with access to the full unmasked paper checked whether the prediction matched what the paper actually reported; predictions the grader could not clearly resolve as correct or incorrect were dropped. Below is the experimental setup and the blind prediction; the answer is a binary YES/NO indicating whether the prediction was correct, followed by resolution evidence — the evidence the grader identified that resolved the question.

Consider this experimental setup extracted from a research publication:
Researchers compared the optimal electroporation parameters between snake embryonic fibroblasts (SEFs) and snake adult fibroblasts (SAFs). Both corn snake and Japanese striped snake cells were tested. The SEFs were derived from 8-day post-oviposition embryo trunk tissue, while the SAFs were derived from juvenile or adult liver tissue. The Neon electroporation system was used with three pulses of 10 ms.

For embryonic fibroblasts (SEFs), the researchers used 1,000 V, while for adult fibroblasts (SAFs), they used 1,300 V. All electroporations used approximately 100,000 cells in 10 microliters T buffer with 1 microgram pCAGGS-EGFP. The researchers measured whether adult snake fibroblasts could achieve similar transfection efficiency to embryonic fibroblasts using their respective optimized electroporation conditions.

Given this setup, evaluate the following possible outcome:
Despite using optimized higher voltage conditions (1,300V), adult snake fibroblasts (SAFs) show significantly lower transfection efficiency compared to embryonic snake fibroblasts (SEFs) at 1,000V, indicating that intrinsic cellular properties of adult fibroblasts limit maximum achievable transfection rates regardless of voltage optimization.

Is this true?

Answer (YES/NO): NO